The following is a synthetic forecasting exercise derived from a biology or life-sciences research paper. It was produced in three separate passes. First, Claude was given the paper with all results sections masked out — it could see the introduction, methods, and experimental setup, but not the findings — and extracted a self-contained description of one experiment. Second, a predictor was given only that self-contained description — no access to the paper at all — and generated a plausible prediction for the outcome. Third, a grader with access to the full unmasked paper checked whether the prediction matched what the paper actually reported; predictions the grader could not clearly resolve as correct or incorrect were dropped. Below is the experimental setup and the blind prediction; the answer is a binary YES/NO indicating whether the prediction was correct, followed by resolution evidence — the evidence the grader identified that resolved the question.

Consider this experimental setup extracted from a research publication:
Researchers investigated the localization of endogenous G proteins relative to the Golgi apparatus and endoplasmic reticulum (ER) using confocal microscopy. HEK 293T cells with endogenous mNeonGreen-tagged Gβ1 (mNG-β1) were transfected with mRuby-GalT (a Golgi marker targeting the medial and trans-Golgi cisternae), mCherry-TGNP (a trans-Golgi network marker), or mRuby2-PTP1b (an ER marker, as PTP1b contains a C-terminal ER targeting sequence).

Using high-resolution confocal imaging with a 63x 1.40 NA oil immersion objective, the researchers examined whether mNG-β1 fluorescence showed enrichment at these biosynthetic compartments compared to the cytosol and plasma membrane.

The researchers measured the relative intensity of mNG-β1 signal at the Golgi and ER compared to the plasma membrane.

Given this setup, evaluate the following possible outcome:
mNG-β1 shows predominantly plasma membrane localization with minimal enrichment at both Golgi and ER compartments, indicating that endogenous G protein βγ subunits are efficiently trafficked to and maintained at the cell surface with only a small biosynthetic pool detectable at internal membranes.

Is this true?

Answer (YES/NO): NO